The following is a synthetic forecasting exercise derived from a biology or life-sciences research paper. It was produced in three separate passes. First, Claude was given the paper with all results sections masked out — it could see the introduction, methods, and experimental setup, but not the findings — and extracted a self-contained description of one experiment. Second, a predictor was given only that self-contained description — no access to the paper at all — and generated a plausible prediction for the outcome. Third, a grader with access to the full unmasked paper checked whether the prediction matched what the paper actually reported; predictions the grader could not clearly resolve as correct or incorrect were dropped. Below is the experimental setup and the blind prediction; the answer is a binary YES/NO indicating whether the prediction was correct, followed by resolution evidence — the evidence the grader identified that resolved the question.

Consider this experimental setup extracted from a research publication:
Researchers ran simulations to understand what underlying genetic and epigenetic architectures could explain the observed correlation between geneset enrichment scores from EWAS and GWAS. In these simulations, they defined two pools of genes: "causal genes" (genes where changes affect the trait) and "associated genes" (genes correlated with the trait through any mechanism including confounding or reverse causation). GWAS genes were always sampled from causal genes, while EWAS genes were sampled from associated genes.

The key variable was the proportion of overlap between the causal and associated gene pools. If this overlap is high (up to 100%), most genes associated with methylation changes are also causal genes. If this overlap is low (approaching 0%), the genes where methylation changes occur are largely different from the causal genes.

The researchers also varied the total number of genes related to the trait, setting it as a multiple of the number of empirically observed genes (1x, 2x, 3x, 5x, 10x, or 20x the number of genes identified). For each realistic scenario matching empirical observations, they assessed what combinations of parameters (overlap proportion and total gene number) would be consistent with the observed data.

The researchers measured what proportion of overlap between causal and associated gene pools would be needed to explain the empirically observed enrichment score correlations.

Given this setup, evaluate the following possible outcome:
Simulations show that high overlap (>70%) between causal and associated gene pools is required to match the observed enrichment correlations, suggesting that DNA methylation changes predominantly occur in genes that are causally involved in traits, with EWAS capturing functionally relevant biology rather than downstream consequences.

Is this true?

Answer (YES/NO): NO